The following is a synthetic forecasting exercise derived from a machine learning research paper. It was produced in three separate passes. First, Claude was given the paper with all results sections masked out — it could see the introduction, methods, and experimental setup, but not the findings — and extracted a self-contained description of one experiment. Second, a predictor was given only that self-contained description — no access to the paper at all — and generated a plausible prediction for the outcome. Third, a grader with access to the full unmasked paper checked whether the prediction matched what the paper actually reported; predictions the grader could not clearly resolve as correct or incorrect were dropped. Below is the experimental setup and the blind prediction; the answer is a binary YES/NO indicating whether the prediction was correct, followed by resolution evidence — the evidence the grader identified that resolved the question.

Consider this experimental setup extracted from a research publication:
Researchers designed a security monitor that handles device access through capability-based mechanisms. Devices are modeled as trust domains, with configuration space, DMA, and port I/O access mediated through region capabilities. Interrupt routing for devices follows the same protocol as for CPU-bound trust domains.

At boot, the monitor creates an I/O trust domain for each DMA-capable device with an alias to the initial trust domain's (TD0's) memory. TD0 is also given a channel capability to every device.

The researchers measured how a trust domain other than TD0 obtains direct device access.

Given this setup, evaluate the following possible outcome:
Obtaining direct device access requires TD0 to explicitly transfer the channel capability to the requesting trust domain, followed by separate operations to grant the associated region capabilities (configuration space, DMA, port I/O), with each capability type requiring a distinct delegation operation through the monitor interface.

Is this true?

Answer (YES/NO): NO